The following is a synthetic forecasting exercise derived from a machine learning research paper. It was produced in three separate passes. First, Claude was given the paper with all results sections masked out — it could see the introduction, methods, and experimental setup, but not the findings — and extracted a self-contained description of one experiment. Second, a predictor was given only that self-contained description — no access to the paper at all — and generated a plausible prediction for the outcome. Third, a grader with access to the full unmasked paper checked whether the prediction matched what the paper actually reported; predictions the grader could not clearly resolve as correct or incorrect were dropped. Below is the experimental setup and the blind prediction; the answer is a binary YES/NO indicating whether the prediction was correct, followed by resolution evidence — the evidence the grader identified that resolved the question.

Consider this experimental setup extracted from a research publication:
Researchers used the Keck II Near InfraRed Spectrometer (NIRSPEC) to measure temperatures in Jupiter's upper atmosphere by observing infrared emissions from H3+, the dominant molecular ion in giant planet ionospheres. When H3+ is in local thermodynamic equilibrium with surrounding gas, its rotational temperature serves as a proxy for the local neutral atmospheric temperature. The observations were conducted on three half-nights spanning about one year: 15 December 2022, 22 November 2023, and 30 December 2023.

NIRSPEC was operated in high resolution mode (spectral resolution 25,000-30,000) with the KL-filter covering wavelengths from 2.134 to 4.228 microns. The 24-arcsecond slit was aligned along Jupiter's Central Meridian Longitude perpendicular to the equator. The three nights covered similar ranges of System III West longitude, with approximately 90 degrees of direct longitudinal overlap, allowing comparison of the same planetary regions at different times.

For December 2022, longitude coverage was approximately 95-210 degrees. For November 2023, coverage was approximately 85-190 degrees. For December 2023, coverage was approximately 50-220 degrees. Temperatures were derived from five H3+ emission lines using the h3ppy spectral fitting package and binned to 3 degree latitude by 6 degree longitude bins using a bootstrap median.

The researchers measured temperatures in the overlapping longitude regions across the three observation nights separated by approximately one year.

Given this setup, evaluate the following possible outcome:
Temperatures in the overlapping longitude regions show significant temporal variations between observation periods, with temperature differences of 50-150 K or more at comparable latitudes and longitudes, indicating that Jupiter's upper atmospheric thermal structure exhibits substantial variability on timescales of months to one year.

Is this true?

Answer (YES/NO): NO